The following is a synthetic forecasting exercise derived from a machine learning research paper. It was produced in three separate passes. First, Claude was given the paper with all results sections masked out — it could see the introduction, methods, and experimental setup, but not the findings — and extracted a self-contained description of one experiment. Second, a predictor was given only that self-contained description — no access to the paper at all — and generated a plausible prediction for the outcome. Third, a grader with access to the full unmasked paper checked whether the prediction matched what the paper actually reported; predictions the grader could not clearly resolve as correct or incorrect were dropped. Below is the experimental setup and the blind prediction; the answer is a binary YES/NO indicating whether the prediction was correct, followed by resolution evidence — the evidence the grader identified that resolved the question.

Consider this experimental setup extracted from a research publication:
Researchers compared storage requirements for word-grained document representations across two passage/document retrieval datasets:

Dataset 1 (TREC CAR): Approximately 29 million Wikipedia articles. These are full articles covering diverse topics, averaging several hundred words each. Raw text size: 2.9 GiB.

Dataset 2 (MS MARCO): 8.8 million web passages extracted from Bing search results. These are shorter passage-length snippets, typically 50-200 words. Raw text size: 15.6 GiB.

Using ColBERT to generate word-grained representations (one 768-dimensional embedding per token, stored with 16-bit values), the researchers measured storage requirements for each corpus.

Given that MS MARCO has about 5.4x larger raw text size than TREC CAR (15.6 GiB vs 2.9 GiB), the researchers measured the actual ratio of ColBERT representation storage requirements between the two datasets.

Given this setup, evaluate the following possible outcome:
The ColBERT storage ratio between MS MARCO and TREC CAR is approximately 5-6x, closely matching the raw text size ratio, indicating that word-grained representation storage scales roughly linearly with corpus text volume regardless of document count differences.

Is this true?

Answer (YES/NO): NO